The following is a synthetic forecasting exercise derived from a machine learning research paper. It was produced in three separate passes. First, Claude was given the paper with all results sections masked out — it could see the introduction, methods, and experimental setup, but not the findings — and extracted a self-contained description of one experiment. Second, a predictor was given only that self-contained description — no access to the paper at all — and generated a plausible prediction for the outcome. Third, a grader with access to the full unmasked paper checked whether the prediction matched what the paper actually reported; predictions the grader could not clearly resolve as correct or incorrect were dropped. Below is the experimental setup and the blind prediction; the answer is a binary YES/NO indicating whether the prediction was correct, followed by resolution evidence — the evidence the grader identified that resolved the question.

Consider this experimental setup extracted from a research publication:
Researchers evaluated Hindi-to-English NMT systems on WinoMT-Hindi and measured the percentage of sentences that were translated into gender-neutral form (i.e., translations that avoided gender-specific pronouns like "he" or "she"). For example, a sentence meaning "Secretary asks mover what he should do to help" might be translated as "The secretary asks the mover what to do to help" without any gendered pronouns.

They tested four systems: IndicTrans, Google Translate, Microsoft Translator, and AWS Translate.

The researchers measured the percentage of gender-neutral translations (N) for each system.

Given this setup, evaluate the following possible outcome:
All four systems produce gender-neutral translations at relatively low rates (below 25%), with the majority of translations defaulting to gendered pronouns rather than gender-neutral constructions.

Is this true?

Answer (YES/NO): YES